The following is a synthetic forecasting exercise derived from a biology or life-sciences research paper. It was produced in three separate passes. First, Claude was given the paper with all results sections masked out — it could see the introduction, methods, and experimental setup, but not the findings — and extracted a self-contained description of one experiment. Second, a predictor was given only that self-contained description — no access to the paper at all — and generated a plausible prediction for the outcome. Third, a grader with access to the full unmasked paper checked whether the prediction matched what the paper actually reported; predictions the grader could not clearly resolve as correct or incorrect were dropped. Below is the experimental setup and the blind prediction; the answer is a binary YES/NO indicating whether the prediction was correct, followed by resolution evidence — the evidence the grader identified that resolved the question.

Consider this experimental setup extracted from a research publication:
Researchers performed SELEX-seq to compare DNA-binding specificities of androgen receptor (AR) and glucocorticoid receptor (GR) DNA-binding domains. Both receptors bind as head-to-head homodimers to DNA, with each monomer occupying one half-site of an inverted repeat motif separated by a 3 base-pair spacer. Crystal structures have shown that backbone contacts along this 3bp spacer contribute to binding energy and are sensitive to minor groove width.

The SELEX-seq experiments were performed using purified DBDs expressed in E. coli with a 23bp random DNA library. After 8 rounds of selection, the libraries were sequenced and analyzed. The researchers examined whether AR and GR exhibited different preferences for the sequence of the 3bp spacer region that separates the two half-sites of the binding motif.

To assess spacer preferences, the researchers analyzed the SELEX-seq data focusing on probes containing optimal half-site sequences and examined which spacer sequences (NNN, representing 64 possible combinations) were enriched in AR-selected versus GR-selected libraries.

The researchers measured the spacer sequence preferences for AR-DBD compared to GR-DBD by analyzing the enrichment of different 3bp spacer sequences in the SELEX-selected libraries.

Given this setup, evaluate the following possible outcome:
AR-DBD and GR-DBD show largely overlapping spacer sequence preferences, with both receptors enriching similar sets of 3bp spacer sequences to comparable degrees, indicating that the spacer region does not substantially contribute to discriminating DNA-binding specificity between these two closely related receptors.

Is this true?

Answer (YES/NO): NO